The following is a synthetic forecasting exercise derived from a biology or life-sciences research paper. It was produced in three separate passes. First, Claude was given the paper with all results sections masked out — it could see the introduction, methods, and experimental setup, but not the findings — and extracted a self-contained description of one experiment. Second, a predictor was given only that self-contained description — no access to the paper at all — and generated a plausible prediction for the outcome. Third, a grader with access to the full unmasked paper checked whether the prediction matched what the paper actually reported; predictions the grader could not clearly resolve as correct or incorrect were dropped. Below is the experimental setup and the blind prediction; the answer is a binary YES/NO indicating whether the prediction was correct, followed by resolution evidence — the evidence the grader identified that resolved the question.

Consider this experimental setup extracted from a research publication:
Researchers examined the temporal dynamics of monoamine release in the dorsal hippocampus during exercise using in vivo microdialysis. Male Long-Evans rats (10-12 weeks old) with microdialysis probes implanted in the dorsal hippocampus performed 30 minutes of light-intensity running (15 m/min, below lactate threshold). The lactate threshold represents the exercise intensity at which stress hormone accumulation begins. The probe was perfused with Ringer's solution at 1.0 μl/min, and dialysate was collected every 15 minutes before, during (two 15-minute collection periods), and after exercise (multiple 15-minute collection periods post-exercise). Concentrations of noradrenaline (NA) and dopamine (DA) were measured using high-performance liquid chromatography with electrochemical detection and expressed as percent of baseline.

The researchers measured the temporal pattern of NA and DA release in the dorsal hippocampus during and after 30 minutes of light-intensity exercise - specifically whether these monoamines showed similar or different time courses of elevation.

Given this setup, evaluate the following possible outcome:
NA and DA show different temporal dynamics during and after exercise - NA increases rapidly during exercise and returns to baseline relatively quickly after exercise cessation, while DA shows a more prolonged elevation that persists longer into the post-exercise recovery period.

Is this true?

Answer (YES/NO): YES